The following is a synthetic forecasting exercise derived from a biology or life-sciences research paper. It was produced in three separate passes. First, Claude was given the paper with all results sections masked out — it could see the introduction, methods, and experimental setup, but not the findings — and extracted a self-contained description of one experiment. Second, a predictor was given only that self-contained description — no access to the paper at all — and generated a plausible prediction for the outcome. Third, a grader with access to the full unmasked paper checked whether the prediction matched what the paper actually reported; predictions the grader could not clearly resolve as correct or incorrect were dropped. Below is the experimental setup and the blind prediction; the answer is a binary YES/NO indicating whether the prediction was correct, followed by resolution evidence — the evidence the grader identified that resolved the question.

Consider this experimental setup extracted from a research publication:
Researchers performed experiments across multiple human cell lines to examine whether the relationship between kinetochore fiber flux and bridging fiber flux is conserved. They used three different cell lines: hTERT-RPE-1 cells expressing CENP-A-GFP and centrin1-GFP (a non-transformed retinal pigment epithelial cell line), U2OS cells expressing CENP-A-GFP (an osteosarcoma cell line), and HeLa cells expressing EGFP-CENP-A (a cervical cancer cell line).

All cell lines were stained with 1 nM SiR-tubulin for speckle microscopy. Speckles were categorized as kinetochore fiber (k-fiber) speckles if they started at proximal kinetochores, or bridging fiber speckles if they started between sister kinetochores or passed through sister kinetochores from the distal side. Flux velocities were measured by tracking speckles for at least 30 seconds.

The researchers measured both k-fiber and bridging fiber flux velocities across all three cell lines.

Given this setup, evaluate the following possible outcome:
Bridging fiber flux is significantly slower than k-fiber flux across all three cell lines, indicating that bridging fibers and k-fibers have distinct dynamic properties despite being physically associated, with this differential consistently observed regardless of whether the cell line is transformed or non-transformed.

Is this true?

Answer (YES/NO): NO